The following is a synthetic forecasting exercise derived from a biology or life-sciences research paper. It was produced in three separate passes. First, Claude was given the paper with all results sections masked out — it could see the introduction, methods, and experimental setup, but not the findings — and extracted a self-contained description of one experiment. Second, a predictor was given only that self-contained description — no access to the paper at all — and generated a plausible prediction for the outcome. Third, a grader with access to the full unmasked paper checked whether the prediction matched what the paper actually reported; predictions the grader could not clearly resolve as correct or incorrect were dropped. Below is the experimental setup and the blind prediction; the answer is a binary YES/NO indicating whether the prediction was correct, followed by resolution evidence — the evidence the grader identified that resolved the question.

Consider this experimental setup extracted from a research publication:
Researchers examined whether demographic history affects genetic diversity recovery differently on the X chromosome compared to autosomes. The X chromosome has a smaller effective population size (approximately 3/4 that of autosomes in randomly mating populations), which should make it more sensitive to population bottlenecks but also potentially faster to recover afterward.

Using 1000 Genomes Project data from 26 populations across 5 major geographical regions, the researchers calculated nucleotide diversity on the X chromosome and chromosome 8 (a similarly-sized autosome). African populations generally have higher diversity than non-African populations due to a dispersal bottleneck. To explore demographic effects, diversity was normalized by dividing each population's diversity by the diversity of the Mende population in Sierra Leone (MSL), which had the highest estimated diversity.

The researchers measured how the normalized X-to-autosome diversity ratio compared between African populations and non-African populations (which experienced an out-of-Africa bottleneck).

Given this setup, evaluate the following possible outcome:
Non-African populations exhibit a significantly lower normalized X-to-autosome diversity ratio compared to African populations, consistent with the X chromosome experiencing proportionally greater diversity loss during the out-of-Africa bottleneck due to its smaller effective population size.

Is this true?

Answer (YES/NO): YES